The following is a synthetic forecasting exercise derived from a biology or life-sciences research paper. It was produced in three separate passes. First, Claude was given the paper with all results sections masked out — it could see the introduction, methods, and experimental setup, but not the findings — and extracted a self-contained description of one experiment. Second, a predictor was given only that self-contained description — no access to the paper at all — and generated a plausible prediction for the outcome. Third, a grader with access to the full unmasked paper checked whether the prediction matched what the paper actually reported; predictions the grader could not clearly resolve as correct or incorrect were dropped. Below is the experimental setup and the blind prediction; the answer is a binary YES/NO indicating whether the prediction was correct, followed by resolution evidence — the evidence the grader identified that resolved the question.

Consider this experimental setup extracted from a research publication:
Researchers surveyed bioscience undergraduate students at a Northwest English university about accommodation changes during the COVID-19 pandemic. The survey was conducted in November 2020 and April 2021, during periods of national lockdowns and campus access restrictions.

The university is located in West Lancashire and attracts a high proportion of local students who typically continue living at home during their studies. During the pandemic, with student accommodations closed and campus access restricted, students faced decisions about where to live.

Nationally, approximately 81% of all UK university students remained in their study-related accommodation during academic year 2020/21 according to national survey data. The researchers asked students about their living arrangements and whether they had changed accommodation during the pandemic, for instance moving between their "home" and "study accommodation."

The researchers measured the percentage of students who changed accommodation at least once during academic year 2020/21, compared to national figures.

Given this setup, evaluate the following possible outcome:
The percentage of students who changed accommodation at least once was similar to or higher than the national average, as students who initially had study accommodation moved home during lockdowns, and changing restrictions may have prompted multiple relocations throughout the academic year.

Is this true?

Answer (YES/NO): YES